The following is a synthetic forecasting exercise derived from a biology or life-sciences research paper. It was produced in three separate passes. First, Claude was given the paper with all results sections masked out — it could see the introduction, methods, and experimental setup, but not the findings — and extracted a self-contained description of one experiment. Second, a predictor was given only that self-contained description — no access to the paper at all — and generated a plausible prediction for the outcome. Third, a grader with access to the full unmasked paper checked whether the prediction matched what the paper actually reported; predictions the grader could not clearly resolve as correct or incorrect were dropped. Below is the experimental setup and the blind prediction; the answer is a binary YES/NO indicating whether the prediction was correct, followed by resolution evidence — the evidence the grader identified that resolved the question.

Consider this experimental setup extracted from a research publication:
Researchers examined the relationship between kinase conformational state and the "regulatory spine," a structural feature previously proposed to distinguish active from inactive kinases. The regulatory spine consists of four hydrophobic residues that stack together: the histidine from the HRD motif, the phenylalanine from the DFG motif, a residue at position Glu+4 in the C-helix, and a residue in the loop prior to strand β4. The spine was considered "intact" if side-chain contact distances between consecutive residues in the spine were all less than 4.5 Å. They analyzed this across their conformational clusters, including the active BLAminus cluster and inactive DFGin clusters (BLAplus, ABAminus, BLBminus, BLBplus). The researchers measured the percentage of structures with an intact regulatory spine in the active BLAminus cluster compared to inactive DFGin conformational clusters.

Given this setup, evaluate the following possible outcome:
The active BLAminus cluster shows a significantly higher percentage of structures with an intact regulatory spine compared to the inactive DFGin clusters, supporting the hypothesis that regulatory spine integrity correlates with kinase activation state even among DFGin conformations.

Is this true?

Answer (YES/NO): NO